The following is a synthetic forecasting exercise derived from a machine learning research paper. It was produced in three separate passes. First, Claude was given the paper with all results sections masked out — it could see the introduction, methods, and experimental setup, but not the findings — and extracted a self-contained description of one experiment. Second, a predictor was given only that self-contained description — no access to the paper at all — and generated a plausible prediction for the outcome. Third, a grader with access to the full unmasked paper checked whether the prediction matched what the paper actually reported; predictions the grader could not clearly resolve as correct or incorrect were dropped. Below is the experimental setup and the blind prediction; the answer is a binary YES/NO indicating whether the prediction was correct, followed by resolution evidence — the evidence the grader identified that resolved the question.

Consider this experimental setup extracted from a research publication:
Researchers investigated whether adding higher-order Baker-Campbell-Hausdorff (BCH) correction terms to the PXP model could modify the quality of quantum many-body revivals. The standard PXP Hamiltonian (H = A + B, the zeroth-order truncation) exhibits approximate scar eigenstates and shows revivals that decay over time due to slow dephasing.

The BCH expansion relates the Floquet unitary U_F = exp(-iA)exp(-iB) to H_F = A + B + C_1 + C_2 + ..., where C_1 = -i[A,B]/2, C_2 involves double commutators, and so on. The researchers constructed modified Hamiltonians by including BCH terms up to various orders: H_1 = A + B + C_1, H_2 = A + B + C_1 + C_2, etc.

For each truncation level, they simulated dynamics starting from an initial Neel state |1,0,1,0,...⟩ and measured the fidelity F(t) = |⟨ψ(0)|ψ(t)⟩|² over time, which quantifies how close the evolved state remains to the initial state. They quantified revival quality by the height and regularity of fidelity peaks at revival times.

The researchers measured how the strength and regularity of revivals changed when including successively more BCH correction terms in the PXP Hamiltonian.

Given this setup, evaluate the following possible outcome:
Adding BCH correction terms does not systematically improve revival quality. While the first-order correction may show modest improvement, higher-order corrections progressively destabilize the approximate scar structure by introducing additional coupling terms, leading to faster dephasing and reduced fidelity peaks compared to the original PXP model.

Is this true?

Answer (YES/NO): NO